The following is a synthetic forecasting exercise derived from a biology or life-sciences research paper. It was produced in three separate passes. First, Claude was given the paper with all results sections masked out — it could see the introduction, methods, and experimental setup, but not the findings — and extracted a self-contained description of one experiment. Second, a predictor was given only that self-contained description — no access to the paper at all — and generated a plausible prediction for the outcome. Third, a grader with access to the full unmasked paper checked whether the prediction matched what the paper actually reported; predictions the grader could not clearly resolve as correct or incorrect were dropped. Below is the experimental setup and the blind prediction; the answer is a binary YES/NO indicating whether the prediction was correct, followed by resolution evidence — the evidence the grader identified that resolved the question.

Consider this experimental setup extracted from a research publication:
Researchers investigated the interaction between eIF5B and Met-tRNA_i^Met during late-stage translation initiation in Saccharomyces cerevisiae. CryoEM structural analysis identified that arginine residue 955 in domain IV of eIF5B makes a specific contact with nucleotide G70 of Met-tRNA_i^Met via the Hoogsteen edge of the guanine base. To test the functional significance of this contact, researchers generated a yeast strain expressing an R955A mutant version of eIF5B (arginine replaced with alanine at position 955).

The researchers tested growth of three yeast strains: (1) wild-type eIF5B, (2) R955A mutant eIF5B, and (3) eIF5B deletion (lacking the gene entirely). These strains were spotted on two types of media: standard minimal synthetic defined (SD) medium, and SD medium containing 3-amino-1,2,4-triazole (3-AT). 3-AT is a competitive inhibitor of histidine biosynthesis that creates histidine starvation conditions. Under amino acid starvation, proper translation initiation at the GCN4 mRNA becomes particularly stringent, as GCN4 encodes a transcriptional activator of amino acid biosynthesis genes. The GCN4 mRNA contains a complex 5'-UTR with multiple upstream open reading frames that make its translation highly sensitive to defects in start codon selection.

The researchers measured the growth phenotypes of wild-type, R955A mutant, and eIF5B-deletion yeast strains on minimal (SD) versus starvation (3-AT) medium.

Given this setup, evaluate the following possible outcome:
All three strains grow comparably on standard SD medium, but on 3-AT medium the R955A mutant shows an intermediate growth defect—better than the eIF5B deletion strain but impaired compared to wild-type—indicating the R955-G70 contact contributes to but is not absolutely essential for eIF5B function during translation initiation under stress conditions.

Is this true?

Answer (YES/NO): NO